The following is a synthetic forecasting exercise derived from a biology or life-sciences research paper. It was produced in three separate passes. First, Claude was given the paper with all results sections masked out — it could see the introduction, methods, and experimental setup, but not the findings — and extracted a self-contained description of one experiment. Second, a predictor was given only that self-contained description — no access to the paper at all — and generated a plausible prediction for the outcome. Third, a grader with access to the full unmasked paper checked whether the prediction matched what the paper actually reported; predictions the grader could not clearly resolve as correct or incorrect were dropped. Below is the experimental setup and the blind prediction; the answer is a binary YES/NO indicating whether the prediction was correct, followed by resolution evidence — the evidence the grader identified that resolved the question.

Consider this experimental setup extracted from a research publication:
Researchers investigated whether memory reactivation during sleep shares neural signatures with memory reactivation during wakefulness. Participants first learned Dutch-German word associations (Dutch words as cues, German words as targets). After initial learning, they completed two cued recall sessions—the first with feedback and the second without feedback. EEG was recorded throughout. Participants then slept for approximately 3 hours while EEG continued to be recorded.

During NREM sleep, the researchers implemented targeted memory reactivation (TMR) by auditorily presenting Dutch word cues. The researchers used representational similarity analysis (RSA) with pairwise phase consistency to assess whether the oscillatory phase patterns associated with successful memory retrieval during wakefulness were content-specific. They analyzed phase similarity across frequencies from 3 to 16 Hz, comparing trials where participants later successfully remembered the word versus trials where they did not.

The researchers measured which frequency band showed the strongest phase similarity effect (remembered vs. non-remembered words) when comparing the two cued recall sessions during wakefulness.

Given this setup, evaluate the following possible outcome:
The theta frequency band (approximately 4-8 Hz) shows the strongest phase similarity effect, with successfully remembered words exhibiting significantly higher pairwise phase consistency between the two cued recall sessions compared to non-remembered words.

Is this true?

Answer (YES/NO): YES